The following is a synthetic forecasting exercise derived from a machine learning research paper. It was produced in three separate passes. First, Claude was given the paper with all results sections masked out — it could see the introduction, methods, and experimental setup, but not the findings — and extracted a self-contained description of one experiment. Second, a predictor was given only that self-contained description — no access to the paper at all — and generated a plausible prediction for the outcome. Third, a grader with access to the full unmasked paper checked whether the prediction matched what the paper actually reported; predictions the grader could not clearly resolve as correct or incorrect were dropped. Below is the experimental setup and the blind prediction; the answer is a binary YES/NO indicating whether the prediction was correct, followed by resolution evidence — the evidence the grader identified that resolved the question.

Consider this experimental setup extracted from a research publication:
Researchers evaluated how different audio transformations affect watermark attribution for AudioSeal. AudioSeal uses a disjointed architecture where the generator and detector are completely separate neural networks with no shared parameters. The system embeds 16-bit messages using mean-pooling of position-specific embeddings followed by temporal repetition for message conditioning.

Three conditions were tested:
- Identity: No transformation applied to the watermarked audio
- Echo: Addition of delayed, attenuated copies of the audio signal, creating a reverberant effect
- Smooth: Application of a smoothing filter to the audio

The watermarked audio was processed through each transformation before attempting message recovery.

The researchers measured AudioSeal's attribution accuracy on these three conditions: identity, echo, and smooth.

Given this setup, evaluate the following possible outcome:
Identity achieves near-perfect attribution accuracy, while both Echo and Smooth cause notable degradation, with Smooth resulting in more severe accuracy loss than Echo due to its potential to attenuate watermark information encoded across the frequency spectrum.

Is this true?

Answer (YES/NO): NO